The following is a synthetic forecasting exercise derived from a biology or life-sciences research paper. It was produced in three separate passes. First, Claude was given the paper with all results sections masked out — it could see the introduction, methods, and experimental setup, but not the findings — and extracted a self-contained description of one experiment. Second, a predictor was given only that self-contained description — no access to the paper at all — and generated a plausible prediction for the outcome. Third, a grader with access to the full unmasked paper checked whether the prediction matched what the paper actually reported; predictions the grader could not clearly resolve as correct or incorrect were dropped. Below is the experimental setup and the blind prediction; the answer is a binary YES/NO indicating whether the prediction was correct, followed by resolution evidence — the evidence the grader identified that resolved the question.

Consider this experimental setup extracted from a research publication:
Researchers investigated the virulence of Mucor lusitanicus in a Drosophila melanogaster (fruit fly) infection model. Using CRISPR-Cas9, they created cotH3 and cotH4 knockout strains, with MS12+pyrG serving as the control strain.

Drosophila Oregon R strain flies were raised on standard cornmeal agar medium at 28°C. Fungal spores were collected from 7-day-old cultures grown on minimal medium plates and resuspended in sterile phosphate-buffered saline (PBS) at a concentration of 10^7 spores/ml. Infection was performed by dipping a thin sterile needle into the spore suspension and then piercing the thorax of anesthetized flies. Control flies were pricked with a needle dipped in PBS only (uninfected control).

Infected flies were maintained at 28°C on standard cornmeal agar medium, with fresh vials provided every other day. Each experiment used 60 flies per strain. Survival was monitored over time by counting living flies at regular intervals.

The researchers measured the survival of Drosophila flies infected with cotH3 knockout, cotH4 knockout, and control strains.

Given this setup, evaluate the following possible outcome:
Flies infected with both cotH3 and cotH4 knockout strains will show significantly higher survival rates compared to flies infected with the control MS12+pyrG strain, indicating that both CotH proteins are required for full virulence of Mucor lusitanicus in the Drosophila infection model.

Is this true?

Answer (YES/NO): YES